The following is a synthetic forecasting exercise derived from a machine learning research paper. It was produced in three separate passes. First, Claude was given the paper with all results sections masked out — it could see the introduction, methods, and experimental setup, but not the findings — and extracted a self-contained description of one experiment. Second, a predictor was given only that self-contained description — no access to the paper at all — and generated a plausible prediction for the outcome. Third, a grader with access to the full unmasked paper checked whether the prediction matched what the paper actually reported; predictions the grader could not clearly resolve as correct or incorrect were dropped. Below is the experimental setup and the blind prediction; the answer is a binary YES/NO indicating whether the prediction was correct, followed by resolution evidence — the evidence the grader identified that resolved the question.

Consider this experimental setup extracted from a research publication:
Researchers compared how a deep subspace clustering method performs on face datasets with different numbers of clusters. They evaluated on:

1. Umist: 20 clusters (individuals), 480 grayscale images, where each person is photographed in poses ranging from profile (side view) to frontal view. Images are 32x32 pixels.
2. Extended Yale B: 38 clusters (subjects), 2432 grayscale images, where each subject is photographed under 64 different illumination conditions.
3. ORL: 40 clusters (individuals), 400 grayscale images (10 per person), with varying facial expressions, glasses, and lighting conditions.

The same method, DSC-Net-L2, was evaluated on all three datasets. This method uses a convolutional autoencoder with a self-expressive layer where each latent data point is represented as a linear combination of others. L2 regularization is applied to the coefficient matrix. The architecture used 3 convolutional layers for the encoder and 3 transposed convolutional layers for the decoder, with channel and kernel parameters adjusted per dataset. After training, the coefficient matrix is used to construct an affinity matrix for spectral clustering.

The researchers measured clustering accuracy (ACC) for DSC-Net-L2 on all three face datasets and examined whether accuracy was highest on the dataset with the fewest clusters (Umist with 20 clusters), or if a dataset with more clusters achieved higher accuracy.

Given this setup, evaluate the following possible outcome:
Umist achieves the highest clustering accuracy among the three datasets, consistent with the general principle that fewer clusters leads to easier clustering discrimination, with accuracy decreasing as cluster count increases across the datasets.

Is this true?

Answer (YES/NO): NO